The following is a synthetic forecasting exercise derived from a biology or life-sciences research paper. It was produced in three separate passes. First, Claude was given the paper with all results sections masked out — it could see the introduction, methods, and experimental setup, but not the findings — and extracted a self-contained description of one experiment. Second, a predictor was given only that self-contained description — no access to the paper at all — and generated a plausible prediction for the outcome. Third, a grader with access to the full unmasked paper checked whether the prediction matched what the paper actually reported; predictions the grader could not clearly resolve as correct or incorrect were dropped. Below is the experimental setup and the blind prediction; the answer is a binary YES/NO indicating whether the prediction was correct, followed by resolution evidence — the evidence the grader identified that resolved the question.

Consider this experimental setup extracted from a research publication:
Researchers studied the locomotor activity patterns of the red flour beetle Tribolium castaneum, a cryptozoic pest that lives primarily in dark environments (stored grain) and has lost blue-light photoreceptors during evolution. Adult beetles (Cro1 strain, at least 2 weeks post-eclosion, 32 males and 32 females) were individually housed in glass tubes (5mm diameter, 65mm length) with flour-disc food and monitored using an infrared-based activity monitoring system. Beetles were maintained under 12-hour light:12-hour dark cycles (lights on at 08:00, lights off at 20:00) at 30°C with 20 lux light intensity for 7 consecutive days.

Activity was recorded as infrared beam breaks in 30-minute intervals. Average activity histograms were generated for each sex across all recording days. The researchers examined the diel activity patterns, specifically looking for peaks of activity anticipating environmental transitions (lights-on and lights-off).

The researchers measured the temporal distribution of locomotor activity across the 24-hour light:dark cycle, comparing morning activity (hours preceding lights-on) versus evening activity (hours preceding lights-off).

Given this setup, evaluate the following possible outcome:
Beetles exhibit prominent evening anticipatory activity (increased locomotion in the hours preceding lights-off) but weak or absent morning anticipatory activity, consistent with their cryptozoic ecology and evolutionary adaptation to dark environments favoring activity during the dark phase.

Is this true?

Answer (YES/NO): YES